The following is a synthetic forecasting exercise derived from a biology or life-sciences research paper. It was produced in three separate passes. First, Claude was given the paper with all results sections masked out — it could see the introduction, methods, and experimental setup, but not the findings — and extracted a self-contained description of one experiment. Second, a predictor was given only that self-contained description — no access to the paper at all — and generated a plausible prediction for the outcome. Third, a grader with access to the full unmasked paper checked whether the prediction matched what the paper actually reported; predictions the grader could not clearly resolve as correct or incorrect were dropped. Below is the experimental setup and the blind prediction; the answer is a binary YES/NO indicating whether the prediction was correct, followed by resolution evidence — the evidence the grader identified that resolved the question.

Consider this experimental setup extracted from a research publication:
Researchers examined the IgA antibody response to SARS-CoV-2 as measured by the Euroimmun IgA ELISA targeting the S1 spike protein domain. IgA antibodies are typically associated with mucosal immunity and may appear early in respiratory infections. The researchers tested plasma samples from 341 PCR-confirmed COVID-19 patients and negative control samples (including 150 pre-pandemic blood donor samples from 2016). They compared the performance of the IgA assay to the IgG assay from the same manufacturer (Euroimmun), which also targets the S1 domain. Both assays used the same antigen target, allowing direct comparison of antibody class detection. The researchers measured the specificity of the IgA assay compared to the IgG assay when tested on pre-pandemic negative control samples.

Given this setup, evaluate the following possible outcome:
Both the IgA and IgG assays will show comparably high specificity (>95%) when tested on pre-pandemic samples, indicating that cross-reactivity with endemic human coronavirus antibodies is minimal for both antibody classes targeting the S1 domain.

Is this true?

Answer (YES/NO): NO